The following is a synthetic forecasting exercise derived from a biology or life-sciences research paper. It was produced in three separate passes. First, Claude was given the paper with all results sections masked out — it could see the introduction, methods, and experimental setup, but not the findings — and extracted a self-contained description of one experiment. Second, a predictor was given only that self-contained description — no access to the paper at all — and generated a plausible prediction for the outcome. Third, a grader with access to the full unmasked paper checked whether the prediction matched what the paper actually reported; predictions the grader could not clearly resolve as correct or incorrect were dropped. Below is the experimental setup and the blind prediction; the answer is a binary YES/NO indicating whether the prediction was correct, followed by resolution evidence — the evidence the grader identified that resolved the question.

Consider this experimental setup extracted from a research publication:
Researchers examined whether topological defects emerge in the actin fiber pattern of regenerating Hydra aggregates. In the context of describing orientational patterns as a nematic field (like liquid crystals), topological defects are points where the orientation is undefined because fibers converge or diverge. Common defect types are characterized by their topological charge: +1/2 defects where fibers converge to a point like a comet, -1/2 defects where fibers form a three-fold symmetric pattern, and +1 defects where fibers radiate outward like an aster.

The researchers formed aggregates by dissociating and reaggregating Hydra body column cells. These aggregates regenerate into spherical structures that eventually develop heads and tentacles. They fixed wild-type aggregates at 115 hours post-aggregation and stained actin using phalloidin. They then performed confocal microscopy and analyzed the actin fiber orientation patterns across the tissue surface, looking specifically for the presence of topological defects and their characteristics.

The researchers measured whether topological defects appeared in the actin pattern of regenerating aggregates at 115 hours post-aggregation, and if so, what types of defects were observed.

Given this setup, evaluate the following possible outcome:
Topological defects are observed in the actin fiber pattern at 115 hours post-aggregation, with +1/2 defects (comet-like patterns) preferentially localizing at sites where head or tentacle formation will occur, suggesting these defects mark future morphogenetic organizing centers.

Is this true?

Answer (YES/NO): NO